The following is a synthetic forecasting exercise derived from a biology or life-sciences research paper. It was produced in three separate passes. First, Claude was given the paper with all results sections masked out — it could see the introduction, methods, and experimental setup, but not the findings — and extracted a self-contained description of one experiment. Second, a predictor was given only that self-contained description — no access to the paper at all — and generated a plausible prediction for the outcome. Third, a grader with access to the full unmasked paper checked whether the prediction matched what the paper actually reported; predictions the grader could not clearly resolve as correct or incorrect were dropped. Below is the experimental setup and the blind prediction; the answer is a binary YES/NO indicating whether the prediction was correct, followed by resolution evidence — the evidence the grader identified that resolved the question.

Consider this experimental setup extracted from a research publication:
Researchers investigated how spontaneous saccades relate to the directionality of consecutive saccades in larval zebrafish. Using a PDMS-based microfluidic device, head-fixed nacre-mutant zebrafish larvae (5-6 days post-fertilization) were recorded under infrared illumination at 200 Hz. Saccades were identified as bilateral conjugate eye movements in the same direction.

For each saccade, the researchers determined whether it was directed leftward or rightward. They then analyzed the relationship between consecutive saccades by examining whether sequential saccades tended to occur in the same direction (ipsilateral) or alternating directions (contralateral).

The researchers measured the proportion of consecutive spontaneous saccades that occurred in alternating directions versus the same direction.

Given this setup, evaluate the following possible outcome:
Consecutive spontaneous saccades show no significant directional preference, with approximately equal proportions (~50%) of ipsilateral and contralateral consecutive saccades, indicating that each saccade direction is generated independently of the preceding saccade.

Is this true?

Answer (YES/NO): NO